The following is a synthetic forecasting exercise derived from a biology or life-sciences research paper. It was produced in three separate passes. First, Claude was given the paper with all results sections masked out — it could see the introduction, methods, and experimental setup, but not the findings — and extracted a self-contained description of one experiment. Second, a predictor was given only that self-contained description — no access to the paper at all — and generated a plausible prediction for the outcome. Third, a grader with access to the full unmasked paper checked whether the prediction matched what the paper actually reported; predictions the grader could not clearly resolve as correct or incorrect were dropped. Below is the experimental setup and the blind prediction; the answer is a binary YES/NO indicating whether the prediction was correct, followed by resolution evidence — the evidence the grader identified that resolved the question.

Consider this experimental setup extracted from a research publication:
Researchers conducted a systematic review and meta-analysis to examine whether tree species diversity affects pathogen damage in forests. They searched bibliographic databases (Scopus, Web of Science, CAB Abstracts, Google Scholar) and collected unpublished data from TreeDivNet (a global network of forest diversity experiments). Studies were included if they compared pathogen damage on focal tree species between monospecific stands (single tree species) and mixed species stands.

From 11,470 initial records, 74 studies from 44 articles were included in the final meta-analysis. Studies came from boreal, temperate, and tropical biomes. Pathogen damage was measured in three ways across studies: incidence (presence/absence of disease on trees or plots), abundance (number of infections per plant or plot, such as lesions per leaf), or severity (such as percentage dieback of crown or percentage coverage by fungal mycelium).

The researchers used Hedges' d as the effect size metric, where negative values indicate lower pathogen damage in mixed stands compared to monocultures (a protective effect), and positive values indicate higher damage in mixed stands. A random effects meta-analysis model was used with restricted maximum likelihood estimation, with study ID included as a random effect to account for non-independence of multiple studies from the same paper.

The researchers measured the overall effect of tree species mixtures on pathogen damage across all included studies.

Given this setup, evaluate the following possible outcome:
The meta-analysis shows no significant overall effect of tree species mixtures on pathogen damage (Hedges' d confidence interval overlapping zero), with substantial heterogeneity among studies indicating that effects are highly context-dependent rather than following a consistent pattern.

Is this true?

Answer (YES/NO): NO